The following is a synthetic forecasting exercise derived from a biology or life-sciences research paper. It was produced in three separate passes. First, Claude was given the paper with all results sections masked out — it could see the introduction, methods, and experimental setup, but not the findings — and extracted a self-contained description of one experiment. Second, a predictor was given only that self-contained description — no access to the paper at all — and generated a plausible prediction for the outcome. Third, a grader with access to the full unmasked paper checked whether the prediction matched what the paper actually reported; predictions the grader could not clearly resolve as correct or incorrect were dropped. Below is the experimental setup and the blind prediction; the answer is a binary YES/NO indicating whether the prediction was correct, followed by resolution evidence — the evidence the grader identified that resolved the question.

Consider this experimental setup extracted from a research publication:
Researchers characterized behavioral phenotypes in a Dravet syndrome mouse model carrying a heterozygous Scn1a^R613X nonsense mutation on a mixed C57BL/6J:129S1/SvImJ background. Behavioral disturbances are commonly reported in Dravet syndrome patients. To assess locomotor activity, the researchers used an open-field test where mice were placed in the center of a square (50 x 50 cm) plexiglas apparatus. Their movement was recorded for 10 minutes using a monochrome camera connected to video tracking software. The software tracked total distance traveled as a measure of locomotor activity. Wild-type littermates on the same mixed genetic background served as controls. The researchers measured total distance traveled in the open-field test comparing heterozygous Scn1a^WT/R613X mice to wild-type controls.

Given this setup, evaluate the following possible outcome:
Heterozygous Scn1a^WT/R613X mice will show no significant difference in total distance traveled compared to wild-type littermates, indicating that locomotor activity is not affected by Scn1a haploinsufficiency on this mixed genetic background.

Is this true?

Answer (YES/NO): NO